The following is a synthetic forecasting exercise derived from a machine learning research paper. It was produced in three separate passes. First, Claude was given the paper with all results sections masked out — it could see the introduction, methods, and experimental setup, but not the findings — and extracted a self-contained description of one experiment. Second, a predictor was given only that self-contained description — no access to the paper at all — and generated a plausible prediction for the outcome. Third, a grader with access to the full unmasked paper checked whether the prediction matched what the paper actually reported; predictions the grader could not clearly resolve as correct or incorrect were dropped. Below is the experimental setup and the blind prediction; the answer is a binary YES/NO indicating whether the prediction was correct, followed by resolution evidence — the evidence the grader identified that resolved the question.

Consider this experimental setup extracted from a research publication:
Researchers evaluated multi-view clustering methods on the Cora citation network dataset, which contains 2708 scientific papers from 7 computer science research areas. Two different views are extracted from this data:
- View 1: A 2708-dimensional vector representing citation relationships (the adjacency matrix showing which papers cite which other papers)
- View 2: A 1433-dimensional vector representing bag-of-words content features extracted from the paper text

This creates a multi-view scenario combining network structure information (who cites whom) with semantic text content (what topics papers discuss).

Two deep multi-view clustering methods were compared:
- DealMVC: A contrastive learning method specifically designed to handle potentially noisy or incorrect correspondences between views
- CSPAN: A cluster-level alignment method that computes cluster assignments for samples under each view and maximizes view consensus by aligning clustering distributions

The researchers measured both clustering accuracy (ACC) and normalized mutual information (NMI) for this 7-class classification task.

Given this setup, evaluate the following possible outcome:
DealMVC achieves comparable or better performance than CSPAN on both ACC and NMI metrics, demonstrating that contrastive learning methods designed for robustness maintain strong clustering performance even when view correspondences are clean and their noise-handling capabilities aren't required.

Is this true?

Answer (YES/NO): YES